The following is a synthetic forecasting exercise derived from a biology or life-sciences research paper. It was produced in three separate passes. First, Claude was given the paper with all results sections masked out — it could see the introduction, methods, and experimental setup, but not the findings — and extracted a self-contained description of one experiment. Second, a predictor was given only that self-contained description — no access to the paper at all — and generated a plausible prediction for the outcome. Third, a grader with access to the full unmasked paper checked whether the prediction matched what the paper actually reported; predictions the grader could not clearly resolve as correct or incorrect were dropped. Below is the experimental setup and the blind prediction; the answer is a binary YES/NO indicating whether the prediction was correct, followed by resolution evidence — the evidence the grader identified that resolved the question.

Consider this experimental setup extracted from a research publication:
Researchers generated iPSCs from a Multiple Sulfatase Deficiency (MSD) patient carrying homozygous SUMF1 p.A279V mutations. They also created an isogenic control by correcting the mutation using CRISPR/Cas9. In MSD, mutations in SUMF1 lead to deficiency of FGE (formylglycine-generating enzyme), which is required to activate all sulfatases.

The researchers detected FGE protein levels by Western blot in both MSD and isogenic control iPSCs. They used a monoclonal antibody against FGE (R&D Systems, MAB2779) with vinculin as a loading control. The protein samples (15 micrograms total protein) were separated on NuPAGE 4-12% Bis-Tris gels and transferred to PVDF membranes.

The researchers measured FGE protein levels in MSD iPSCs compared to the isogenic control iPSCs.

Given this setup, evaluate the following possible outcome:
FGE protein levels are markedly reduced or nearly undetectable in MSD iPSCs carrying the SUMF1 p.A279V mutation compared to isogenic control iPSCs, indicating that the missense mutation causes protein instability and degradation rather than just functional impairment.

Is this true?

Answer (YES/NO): NO